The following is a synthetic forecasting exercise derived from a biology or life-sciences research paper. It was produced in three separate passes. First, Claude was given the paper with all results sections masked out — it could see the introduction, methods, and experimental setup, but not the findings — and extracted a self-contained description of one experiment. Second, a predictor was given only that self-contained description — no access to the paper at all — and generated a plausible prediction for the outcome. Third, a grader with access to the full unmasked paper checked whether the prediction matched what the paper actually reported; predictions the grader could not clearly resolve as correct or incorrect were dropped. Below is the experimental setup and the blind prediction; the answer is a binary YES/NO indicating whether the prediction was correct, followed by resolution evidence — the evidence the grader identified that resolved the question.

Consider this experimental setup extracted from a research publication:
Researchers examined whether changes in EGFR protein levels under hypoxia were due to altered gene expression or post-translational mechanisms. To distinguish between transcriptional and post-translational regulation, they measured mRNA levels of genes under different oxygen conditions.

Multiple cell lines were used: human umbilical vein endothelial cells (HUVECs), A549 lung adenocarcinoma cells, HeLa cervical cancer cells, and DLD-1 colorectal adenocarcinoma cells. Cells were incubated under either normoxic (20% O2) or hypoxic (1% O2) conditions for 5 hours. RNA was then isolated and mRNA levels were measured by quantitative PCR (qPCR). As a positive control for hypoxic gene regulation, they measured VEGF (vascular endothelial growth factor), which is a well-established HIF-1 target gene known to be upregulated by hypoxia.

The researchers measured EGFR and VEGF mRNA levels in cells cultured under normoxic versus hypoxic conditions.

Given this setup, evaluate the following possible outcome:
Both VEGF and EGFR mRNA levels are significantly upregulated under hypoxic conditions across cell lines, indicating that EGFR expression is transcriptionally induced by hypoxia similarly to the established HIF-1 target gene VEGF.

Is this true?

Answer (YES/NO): NO